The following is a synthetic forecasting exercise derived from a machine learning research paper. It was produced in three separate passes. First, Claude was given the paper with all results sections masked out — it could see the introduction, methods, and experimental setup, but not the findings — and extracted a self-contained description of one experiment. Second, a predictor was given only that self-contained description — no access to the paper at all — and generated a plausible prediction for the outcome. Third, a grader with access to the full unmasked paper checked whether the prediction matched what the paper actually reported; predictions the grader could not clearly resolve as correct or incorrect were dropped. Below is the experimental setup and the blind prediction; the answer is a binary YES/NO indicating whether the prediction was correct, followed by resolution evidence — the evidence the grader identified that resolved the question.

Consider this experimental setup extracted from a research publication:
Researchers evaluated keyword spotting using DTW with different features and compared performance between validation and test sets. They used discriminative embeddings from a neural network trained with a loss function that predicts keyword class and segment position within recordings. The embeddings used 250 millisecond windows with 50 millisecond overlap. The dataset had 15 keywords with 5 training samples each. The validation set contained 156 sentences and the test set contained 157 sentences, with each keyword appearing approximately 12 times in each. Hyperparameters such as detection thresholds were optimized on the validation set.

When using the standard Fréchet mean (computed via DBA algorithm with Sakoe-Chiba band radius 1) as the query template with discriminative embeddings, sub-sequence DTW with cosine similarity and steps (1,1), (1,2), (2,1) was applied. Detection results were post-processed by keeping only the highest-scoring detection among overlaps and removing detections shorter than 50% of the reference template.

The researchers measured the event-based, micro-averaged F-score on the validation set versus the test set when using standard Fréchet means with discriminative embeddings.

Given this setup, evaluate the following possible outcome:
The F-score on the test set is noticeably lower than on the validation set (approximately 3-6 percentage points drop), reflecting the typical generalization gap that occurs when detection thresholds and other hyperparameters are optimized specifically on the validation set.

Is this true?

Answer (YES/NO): NO